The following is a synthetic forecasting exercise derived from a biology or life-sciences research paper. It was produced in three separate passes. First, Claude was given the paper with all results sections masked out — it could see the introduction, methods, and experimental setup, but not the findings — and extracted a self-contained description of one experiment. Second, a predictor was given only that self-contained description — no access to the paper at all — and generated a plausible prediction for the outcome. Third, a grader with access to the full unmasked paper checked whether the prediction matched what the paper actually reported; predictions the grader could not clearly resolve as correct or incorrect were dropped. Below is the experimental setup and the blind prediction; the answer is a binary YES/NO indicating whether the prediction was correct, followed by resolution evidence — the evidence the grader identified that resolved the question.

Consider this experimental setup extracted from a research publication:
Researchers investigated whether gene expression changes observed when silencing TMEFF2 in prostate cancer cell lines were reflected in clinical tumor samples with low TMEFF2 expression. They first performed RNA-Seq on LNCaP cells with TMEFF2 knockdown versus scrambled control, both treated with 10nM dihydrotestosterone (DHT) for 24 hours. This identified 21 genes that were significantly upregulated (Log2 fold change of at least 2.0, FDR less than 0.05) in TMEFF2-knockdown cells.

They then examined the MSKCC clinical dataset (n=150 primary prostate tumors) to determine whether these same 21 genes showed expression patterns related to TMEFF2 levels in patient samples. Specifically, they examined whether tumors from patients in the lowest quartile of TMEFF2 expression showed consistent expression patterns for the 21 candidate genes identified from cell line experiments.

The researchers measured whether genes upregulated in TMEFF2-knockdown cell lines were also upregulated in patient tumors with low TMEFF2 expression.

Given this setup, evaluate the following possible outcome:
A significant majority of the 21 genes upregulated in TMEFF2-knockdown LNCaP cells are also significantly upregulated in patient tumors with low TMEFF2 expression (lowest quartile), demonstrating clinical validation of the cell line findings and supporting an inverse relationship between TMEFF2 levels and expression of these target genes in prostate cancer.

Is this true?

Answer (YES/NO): NO